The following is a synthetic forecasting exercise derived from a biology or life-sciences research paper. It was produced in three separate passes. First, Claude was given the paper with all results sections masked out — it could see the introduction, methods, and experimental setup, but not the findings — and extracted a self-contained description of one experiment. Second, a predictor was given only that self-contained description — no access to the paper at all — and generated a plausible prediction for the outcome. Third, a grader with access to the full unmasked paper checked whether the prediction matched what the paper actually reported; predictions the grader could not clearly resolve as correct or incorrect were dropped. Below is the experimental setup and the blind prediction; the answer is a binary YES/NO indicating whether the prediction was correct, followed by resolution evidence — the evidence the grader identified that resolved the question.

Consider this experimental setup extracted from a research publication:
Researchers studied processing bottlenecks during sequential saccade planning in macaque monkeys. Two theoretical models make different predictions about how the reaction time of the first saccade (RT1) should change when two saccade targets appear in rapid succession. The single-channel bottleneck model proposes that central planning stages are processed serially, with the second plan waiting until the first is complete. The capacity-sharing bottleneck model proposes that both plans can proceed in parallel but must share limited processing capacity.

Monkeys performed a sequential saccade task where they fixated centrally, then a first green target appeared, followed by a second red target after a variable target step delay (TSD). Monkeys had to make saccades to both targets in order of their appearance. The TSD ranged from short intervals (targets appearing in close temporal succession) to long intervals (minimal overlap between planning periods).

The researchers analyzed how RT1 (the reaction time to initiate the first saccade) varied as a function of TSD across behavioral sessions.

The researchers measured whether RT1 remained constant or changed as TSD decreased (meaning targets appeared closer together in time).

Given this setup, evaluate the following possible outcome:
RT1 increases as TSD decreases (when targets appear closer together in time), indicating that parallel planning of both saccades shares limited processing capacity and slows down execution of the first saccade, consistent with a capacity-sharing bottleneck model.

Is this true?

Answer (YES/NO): YES